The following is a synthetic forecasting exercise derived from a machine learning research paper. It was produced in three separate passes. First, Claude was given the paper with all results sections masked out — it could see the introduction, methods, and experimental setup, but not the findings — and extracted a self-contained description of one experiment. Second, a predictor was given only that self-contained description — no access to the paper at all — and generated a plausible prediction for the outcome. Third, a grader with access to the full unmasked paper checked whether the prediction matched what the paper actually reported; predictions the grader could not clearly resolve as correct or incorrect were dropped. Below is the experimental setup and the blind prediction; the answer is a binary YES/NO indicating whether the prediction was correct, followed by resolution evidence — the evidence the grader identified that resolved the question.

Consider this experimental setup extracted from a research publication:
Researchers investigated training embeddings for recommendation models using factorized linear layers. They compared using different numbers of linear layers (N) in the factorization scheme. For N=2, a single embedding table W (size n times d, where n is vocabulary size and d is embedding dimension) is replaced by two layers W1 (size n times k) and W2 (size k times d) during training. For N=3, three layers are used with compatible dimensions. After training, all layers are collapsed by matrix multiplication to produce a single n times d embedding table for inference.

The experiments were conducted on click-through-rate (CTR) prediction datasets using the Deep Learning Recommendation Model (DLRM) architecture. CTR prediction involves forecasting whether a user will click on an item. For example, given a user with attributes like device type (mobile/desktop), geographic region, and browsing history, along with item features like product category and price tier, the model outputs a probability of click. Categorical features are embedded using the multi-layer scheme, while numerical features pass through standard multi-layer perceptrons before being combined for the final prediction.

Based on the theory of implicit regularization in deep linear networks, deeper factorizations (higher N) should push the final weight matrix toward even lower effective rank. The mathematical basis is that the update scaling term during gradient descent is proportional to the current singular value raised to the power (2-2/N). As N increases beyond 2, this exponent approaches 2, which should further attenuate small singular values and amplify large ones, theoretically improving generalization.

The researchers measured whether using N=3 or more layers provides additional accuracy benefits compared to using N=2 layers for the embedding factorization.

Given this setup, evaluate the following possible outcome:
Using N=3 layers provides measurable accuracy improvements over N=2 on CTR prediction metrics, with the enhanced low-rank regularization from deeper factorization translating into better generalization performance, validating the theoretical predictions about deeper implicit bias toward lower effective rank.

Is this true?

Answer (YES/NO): NO